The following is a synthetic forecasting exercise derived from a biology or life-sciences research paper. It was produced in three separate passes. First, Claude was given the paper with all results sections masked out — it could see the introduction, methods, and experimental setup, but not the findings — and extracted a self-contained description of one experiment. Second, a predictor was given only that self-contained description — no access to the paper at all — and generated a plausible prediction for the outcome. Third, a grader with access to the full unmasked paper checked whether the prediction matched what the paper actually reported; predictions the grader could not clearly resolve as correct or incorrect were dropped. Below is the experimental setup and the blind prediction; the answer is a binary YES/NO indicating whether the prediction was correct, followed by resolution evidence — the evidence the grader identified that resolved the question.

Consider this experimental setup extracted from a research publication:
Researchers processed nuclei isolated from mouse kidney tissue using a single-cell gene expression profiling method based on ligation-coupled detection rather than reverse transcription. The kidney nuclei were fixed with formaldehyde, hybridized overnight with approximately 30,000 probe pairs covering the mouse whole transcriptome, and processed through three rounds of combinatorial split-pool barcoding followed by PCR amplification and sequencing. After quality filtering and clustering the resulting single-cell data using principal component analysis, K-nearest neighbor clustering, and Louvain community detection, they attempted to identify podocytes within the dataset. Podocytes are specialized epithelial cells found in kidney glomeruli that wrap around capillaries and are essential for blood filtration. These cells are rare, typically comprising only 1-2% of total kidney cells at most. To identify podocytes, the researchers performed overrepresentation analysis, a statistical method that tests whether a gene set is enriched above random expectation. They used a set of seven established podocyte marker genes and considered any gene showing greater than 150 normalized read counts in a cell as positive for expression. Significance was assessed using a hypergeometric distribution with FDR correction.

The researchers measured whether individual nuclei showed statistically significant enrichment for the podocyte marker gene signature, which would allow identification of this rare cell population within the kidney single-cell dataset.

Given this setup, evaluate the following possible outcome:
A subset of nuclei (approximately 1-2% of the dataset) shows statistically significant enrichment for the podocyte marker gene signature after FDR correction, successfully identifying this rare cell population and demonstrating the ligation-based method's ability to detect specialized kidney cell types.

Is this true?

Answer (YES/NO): NO